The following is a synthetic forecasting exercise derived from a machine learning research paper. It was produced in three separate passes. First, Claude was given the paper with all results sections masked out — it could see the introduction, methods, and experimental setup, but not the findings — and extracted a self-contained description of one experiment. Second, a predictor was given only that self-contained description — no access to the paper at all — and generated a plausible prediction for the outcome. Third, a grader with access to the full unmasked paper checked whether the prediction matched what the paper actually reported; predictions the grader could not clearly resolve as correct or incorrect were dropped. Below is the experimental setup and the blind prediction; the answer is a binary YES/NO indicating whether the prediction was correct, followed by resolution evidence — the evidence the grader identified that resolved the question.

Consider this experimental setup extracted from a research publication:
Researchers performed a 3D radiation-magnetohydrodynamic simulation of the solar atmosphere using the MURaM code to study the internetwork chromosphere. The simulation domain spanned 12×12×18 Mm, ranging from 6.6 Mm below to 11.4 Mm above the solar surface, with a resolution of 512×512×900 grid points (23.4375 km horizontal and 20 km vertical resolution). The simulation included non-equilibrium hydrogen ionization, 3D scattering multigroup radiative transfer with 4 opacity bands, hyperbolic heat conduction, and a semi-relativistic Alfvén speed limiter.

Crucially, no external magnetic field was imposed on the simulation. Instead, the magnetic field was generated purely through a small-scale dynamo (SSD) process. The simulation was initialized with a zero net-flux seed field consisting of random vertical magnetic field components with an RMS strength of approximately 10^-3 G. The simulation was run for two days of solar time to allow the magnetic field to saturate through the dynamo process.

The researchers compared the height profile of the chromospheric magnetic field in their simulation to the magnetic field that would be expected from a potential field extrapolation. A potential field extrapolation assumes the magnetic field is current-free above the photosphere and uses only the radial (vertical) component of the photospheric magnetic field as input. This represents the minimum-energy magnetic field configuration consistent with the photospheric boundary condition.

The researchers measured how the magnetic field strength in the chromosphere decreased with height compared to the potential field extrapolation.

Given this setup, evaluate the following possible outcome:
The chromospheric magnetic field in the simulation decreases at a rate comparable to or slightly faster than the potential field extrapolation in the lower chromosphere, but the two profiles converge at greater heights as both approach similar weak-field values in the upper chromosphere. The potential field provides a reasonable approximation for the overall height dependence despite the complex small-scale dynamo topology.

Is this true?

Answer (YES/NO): NO